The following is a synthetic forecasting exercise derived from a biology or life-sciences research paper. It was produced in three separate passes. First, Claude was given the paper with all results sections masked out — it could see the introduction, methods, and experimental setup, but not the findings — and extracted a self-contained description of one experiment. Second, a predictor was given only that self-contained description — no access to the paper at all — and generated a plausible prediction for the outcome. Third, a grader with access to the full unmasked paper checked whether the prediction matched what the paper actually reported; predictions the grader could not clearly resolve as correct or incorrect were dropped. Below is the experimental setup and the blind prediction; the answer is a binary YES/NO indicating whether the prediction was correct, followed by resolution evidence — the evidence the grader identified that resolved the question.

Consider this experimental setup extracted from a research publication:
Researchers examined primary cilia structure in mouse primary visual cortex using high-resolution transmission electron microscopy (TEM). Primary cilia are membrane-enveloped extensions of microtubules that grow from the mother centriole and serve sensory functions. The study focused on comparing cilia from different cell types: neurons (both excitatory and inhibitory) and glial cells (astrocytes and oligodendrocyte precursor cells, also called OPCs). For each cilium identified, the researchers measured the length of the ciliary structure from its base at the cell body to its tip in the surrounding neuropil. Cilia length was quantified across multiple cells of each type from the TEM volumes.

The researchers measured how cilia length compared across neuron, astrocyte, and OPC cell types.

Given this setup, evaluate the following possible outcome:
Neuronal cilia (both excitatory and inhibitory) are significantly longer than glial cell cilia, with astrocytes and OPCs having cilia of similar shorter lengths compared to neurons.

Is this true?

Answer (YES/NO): NO